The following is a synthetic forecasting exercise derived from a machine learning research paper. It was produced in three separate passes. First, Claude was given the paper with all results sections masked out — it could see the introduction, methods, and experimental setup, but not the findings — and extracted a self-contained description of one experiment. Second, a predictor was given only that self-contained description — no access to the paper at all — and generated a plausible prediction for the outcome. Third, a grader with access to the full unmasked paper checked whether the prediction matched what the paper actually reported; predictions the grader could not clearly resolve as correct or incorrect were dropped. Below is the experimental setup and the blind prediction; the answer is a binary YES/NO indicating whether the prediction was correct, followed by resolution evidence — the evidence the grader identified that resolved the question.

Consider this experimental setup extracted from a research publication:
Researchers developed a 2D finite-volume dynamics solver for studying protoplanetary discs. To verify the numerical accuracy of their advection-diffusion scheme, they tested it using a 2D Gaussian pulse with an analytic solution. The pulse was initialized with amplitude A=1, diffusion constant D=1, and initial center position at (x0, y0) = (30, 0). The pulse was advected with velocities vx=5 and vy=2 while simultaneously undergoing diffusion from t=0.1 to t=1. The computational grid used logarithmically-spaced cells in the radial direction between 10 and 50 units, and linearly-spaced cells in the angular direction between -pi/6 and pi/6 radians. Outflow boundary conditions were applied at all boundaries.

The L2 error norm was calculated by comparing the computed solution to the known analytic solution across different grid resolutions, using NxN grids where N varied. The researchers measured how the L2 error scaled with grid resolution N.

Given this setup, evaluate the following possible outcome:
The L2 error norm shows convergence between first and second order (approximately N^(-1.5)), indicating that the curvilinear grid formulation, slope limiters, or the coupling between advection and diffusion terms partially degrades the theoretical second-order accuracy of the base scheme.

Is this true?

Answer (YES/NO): NO